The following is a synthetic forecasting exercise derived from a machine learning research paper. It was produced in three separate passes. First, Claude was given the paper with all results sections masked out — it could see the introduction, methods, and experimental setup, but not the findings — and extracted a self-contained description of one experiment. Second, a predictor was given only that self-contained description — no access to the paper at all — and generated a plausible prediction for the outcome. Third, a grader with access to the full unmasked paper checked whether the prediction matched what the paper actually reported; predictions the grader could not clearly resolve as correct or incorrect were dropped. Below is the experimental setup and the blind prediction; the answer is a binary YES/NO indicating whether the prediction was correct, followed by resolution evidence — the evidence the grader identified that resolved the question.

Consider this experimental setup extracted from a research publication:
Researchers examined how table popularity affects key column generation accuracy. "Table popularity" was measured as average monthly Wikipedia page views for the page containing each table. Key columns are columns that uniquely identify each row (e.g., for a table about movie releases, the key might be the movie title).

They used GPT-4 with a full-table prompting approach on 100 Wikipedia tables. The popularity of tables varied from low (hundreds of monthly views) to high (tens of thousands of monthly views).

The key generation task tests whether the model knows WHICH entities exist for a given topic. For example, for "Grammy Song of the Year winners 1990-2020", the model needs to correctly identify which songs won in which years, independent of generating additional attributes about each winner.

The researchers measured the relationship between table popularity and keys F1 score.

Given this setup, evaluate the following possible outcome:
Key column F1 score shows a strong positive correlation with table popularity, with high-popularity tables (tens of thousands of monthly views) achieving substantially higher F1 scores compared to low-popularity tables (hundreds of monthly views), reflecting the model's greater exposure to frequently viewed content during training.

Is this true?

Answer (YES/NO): YES